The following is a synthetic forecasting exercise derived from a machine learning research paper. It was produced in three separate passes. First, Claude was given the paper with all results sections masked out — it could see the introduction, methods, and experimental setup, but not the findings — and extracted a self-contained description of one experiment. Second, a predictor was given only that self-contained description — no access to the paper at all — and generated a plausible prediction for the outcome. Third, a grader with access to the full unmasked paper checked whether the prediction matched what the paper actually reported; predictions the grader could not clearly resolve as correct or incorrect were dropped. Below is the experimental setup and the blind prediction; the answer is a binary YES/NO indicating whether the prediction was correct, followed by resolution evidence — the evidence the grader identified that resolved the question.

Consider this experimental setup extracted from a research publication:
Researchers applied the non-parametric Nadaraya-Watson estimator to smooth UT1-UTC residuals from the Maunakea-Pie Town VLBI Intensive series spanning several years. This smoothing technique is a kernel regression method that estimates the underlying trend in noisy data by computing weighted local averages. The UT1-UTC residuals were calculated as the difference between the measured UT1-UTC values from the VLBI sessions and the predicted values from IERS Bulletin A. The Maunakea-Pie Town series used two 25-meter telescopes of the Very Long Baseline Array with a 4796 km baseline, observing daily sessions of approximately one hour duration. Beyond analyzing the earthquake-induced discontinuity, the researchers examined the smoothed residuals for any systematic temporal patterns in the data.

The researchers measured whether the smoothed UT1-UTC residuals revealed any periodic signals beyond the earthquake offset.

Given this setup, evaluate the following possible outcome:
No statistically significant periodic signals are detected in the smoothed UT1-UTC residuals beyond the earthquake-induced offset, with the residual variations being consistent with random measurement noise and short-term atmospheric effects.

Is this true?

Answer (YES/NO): NO